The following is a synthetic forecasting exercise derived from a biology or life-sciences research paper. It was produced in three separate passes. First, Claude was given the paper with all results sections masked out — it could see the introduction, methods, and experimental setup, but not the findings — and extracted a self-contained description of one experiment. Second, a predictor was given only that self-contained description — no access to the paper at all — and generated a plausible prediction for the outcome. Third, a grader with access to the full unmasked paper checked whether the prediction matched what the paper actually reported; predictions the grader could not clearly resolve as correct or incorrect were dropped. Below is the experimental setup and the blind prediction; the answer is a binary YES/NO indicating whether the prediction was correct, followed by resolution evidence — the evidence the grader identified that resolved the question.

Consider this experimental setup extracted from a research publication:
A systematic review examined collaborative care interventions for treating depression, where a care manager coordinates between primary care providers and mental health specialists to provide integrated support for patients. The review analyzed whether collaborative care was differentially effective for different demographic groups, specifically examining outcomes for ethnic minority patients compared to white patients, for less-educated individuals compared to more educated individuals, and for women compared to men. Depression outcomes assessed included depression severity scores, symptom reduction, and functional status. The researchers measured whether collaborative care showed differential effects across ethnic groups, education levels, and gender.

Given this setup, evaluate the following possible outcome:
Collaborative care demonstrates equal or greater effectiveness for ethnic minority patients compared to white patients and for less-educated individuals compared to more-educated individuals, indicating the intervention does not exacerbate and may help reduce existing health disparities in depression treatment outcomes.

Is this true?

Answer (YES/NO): YES